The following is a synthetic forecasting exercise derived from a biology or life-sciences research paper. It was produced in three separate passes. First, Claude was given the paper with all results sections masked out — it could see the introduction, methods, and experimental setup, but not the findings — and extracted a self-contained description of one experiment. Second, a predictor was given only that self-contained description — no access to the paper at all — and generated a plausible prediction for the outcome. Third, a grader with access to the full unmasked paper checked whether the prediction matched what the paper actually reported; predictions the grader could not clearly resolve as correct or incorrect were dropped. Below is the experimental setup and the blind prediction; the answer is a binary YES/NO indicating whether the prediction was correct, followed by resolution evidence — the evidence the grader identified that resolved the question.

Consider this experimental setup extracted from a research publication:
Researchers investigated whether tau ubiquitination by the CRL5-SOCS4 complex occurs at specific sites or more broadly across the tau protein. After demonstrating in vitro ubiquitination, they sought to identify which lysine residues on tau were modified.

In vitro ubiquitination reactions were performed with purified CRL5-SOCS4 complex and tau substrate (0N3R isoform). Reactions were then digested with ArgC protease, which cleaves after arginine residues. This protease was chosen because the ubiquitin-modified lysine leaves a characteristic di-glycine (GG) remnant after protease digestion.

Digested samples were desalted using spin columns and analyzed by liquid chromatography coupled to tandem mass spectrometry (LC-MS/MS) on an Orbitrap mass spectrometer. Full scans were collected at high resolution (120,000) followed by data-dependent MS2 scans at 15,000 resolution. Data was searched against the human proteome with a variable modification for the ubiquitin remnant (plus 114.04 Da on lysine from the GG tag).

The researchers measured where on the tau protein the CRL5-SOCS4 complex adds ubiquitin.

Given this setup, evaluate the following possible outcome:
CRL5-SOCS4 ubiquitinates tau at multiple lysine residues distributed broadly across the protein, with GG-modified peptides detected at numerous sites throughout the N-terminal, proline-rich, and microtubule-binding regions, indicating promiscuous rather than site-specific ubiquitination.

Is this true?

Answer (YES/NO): NO